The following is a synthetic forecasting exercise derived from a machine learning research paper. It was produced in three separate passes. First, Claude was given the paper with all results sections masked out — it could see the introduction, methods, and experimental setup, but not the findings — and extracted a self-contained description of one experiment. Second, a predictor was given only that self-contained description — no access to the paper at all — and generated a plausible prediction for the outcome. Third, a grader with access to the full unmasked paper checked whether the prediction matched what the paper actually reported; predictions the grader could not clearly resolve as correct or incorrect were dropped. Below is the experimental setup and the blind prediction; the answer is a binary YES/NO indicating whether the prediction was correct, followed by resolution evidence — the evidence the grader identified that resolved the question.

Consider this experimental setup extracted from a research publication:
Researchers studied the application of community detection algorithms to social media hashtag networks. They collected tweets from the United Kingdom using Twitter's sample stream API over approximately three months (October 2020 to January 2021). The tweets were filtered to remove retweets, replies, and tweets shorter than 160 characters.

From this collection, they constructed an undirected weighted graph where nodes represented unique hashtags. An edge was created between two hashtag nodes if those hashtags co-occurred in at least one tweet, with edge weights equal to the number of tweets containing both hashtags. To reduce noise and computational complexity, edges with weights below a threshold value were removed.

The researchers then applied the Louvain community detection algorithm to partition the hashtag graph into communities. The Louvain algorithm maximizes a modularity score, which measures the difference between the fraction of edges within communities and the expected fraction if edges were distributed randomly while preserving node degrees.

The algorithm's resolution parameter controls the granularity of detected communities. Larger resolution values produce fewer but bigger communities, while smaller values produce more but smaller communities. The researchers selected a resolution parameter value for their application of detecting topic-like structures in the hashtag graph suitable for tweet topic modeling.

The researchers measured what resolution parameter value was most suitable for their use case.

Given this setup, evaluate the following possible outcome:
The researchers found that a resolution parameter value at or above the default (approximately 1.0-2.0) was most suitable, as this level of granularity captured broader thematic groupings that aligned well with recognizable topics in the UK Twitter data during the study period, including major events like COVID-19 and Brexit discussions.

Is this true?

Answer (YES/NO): NO